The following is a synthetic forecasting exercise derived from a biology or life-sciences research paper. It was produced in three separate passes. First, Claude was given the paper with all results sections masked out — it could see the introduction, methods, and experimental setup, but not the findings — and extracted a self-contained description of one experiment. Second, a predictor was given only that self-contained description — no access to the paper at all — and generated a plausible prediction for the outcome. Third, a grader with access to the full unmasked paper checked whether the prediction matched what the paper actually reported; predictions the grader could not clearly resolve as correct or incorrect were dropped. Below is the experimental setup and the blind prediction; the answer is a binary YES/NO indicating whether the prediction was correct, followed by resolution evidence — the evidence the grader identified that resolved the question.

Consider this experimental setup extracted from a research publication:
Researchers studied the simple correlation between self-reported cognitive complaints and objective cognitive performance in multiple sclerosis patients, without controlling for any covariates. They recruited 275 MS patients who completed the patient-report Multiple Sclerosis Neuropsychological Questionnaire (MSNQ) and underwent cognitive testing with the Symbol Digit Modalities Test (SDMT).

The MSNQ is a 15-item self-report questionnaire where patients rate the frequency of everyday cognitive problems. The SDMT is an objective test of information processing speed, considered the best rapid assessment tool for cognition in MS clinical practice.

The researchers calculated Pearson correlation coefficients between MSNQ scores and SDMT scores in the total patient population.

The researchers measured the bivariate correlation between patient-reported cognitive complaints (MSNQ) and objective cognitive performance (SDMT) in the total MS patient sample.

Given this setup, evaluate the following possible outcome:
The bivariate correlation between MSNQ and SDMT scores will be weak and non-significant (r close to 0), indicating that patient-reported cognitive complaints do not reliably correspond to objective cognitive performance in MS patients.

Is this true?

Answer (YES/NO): YES